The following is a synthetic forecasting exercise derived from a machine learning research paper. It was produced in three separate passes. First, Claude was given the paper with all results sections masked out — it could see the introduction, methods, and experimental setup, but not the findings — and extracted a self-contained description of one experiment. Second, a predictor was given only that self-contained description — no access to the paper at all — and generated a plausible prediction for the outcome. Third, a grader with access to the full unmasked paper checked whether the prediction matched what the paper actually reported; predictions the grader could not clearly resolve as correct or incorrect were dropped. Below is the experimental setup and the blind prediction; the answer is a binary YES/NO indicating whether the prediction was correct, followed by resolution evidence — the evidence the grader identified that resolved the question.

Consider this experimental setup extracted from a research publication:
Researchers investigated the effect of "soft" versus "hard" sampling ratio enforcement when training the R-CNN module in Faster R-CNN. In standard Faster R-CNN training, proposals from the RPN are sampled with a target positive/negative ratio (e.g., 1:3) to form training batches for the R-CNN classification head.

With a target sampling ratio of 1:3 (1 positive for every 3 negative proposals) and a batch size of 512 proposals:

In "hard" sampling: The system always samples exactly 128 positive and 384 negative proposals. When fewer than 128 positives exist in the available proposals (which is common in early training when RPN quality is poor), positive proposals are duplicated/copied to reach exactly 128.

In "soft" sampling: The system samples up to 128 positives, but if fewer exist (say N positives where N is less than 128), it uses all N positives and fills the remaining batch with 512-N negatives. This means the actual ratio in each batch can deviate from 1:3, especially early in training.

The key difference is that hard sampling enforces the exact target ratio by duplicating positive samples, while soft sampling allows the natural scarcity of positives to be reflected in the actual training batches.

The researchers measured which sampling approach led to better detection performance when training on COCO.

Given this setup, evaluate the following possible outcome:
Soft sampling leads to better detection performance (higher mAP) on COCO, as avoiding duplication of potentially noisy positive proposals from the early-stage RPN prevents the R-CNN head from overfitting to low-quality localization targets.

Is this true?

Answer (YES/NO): YES